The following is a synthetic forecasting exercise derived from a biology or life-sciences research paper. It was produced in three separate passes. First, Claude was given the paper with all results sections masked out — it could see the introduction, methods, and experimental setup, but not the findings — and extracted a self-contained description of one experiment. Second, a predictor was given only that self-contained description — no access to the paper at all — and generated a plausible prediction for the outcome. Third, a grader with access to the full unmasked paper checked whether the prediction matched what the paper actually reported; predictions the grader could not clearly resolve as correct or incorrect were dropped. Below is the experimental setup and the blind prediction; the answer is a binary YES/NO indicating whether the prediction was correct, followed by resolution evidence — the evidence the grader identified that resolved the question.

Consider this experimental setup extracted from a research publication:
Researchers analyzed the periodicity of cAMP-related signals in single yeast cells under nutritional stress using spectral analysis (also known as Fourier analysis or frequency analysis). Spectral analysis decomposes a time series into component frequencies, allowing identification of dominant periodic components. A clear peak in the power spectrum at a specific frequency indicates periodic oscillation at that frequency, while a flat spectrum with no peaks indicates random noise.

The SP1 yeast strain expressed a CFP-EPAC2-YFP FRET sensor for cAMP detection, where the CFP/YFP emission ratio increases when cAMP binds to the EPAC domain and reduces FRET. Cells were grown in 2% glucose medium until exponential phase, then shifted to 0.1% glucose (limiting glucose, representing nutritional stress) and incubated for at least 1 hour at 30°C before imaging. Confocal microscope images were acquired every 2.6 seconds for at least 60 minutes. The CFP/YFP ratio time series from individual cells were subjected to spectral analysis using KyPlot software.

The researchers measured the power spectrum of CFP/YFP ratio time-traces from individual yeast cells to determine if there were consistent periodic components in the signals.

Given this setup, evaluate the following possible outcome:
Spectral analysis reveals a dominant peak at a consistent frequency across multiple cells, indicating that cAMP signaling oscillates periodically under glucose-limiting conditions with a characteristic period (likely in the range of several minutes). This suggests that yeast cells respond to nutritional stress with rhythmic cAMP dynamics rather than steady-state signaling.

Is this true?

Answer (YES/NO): NO